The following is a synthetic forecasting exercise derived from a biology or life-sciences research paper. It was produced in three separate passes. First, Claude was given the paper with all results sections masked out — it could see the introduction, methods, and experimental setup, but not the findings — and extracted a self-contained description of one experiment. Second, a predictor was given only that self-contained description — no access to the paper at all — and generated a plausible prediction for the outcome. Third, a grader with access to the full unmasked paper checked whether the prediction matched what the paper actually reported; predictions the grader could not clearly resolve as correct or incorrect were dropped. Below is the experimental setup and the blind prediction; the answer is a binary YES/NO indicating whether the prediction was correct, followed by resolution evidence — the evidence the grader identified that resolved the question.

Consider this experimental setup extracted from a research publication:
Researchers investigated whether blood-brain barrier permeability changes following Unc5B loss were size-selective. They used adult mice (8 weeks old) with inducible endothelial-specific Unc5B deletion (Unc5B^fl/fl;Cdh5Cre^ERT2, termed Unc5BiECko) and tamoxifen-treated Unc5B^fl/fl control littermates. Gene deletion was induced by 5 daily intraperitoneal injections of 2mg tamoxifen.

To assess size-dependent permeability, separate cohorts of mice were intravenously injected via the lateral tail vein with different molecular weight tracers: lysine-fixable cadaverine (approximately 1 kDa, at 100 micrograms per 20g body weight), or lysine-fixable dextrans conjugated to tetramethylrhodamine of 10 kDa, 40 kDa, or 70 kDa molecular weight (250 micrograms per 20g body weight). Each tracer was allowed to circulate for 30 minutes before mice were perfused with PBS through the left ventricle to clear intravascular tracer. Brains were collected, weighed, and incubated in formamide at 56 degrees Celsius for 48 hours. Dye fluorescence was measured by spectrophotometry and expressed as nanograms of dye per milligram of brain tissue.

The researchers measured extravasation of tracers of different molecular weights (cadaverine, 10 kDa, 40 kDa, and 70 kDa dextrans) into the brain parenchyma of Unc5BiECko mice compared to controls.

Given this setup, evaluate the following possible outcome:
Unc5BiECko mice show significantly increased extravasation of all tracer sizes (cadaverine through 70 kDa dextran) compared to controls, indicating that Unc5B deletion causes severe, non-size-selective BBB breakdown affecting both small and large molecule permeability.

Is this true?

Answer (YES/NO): NO